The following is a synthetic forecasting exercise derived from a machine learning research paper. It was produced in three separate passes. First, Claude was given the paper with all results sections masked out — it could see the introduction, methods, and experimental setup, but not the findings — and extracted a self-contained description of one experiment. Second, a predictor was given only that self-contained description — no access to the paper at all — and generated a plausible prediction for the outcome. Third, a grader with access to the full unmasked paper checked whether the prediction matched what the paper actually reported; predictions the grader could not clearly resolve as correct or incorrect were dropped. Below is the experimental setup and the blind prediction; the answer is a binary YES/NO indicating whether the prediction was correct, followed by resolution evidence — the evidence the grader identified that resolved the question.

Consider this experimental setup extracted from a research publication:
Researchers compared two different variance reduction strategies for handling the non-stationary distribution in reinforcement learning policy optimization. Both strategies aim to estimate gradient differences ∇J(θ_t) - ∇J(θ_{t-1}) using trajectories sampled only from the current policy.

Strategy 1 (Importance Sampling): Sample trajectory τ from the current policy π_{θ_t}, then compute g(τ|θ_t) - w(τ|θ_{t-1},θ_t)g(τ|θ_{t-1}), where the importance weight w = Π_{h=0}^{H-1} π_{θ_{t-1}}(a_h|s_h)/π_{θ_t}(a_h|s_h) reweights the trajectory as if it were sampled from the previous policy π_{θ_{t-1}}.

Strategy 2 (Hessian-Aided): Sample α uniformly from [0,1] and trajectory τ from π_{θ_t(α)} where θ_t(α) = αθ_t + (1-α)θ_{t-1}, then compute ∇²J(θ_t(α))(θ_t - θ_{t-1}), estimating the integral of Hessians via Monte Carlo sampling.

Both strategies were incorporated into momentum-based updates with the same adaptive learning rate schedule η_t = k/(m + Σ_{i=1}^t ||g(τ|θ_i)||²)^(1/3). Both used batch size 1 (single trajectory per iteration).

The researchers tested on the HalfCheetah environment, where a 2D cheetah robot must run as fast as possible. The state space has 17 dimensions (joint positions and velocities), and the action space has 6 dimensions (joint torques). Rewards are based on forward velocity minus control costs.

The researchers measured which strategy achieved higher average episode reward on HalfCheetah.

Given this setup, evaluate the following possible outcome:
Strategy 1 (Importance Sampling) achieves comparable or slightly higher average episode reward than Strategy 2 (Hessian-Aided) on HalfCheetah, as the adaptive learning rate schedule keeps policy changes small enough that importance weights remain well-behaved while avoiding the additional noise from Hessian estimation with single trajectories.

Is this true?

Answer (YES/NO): YES